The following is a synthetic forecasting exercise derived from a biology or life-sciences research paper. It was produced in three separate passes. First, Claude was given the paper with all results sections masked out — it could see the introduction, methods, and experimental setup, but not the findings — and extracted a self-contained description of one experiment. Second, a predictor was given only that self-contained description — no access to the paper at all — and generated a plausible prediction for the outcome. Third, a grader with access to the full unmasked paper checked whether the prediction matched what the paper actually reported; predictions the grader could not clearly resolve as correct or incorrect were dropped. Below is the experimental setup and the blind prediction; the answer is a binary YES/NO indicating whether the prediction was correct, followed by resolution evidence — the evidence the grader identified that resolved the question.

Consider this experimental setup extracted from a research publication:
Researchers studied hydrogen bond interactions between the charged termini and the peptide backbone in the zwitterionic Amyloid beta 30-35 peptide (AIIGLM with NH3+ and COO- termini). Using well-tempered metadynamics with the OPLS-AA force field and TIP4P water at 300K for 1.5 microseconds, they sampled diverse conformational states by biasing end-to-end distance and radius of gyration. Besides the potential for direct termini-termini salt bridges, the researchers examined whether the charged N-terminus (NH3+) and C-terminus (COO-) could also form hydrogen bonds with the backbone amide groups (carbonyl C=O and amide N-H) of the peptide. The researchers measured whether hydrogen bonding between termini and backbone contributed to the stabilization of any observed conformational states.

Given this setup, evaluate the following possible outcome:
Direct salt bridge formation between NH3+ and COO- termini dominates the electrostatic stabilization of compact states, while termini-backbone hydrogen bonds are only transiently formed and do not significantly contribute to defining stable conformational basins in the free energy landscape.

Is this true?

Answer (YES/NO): NO